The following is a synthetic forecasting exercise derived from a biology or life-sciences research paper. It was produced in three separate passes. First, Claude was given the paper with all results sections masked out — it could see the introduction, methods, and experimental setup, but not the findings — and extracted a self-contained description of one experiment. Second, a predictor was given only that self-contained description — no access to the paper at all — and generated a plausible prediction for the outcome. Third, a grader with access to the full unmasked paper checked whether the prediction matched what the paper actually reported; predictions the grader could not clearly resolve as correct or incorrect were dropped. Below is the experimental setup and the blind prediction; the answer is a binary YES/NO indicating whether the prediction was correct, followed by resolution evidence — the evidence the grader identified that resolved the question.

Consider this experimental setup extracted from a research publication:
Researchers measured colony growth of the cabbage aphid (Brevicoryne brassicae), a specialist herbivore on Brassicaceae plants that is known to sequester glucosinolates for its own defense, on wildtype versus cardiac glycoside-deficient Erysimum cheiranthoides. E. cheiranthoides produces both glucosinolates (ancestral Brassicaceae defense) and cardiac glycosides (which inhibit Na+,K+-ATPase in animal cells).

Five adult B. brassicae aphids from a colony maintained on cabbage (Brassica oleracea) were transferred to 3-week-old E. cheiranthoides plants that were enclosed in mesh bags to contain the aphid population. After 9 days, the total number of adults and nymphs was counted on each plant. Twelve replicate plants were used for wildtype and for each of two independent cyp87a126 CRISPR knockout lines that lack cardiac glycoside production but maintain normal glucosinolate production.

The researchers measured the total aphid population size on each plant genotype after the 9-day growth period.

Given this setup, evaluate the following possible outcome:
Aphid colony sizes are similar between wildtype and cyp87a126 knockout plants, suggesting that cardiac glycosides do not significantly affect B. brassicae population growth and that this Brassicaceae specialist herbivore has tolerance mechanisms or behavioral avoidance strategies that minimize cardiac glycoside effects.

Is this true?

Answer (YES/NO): NO